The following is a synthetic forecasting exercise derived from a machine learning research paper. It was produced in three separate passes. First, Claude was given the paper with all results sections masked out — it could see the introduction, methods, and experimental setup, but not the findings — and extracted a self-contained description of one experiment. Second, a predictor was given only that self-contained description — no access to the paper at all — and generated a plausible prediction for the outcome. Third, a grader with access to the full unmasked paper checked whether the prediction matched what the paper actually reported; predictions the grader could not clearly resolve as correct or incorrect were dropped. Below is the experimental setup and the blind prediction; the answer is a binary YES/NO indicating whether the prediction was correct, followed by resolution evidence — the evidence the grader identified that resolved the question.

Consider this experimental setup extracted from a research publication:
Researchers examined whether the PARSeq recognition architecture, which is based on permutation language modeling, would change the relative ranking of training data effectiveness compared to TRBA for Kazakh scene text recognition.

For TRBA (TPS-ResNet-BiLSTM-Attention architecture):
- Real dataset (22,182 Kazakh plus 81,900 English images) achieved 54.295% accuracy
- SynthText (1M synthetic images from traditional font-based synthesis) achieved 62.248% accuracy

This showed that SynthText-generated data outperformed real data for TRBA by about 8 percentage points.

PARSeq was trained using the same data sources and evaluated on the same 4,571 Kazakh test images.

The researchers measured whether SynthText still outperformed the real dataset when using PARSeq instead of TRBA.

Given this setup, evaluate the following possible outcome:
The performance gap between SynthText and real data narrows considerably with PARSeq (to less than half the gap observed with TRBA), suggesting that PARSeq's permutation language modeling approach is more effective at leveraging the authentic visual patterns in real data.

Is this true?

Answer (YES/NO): NO